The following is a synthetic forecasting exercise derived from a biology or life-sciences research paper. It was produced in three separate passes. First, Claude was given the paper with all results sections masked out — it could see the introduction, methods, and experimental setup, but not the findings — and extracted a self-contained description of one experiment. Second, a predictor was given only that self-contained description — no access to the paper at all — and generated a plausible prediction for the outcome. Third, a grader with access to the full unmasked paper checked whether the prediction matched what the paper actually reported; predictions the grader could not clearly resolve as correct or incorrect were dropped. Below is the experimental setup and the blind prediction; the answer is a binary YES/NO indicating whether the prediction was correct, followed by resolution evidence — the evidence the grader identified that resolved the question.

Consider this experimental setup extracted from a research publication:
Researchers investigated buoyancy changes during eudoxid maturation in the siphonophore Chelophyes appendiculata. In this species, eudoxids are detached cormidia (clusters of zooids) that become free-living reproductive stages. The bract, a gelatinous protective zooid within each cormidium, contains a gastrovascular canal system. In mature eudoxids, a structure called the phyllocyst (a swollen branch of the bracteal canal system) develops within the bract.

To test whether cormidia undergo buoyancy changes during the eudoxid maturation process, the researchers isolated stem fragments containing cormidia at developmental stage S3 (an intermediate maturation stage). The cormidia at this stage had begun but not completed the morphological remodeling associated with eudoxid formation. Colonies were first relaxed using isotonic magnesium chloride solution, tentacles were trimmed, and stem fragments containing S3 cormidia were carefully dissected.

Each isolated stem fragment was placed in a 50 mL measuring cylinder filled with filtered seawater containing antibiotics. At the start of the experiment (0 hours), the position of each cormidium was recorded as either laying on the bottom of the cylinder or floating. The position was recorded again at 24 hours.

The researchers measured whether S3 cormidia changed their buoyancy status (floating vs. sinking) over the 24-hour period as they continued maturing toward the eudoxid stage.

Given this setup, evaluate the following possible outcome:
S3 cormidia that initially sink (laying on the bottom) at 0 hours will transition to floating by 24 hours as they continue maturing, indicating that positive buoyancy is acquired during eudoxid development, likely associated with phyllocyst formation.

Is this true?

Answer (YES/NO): YES